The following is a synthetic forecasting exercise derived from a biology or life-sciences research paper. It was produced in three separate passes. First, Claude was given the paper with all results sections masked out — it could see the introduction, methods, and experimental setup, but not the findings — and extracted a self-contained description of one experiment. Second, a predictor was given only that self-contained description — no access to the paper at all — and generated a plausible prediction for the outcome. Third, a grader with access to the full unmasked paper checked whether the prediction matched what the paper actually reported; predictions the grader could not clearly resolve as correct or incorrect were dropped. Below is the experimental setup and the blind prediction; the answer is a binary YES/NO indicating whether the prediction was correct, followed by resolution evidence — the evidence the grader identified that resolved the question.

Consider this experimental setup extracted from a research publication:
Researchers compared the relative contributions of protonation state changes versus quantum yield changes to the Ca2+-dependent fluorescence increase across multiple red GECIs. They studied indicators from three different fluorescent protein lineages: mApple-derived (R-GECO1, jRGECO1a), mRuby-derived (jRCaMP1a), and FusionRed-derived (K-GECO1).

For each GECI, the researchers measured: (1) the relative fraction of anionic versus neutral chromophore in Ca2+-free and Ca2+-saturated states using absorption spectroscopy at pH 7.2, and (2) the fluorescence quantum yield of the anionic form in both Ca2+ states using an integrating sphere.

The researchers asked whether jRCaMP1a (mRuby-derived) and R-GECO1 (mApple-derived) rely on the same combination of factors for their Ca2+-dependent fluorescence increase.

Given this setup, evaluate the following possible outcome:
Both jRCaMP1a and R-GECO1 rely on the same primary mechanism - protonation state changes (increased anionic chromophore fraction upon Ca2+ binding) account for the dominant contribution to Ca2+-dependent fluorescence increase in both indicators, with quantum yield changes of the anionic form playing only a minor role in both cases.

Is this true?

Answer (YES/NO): NO